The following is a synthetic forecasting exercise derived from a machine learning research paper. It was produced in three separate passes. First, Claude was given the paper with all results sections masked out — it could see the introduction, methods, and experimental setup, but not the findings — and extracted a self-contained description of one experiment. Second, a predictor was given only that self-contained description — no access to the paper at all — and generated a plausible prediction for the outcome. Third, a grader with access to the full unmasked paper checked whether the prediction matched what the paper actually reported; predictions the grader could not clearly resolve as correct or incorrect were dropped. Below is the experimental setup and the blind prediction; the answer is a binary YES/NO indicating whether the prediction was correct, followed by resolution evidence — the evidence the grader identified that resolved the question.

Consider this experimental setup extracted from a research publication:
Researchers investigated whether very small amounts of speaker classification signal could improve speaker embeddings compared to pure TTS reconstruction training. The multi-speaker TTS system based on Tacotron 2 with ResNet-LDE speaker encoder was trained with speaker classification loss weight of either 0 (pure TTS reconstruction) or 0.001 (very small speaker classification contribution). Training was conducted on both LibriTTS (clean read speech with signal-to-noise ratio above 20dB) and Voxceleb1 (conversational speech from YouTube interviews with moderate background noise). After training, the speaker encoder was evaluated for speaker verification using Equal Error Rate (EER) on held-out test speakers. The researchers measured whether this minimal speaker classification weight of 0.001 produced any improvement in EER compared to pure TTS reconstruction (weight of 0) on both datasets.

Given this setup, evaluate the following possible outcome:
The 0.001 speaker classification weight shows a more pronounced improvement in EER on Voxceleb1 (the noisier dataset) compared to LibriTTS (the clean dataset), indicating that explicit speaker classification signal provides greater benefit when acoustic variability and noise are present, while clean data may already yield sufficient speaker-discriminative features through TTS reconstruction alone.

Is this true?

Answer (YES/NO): YES